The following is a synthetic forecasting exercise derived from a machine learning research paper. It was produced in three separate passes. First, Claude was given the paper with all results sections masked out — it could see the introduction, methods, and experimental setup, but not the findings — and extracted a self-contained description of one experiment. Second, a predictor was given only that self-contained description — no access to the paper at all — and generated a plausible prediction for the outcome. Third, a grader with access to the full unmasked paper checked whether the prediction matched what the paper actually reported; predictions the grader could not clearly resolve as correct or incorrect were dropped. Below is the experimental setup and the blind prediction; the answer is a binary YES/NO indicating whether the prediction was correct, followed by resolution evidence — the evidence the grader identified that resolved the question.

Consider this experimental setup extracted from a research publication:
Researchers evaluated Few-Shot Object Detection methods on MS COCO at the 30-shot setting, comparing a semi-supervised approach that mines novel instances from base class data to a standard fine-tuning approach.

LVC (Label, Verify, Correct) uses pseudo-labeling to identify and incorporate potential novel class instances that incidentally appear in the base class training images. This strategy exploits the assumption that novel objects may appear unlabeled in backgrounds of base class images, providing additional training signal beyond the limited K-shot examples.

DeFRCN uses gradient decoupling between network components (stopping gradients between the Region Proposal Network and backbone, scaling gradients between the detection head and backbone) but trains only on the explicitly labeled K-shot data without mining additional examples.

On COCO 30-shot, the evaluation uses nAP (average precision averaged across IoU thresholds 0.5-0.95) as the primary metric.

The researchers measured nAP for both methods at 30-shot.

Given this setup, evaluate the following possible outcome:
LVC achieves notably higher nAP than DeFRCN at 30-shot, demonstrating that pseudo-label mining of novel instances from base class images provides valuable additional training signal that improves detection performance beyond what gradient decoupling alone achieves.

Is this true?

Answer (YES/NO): YES